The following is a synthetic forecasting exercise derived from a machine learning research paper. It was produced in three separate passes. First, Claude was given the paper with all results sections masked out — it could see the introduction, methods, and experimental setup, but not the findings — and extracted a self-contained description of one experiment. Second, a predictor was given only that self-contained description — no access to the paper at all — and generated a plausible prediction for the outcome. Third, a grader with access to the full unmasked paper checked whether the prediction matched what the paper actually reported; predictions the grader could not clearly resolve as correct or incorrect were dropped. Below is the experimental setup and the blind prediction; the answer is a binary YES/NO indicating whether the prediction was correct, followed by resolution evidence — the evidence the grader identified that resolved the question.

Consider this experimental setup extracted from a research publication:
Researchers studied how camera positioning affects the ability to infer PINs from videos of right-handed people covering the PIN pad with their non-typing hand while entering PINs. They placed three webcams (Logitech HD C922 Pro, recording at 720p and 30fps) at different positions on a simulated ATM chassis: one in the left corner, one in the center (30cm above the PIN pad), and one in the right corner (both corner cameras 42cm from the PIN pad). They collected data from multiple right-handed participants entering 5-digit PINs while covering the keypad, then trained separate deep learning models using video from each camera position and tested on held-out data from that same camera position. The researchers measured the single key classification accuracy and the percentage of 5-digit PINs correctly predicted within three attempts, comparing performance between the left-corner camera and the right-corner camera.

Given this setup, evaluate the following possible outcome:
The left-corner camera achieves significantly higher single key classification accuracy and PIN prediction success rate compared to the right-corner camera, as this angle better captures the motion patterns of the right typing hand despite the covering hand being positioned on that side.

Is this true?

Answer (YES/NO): NO